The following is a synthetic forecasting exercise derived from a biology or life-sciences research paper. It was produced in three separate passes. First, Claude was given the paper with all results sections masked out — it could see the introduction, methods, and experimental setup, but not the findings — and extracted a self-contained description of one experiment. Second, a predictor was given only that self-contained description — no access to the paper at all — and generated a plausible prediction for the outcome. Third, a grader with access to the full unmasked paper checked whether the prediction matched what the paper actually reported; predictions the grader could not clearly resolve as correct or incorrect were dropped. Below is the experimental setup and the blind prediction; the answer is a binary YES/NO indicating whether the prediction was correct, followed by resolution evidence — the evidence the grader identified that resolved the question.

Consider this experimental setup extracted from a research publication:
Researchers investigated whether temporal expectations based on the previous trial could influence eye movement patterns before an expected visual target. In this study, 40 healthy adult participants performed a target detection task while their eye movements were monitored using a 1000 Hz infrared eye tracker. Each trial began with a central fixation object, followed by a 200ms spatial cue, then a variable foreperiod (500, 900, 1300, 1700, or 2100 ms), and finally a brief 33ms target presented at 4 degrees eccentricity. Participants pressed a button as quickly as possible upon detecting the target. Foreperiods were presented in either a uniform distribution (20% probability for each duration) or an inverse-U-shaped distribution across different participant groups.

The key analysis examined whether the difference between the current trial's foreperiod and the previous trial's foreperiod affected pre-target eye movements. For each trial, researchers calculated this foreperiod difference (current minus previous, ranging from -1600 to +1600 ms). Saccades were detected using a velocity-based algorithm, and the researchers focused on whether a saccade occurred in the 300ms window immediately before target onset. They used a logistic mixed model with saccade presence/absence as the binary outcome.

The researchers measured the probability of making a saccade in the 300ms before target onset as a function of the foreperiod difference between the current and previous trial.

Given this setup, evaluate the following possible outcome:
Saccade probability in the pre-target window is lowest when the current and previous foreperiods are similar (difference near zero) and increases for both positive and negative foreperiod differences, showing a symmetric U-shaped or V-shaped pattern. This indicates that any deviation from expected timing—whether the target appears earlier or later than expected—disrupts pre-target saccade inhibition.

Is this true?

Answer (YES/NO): NO